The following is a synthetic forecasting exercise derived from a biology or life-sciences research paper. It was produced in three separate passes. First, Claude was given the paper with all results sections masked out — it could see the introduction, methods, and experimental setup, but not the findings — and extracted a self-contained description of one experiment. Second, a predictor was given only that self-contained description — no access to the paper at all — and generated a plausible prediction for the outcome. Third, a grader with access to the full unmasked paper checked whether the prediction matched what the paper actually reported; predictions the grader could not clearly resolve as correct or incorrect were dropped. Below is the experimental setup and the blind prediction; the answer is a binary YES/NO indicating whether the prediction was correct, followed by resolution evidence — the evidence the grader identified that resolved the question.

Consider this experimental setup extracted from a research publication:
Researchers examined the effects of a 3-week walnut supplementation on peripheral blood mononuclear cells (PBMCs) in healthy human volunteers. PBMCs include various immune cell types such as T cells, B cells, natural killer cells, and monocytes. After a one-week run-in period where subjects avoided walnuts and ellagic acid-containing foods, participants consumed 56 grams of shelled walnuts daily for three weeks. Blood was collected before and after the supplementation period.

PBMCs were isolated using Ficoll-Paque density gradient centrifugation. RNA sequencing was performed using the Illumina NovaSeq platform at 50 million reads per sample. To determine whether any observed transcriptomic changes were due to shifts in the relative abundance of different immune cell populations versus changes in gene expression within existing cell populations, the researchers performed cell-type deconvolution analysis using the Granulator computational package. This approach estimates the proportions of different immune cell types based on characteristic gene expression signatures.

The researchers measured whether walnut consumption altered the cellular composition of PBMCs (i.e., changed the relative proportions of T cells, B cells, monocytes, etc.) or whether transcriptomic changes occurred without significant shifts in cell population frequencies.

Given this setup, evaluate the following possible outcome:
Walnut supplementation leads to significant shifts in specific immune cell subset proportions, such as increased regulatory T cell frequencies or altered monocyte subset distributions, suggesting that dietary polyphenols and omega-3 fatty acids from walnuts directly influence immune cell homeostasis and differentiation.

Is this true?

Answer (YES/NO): NO